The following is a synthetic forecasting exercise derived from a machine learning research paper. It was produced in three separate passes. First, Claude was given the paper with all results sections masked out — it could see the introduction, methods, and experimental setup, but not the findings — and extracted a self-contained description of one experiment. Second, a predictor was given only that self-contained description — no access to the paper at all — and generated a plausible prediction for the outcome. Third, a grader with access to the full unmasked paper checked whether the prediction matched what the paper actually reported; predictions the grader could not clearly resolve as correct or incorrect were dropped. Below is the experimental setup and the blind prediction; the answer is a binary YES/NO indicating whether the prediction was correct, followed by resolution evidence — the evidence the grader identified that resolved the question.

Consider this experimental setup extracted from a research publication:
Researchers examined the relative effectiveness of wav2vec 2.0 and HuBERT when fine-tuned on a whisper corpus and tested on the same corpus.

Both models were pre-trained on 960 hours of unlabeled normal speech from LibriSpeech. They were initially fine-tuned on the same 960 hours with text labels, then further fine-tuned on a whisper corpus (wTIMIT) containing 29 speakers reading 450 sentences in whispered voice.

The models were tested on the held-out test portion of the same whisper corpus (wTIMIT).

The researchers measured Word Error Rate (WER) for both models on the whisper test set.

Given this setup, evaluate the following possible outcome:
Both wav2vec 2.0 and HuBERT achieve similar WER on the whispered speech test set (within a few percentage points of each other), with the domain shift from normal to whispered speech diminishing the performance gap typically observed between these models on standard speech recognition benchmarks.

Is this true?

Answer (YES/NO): YES